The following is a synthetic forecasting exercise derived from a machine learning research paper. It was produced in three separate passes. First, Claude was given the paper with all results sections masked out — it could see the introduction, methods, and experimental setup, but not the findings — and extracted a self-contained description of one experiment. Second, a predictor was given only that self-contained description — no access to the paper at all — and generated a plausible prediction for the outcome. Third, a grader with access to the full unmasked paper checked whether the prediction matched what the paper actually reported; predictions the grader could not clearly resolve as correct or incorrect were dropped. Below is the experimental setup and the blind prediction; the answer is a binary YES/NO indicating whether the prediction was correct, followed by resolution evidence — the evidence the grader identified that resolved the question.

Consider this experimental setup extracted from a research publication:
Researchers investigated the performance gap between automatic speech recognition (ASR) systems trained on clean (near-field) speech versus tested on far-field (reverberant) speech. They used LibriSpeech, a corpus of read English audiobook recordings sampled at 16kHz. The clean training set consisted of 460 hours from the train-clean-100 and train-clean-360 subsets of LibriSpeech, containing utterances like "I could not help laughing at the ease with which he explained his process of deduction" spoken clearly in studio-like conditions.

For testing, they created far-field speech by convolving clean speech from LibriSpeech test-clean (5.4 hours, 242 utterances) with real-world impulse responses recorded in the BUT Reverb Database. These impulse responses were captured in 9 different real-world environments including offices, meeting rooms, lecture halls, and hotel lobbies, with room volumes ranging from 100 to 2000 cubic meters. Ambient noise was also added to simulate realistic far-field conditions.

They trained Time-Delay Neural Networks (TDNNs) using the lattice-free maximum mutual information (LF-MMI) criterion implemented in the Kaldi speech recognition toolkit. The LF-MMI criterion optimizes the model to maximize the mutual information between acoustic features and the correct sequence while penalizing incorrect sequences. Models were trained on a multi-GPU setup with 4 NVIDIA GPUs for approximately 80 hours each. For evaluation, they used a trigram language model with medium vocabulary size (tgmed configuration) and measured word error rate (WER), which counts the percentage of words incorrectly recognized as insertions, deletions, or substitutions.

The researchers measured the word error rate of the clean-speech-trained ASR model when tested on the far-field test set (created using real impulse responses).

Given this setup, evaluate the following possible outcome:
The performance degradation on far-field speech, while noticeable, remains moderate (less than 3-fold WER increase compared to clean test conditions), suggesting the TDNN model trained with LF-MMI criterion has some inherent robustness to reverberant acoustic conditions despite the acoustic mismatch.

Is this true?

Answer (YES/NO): NO